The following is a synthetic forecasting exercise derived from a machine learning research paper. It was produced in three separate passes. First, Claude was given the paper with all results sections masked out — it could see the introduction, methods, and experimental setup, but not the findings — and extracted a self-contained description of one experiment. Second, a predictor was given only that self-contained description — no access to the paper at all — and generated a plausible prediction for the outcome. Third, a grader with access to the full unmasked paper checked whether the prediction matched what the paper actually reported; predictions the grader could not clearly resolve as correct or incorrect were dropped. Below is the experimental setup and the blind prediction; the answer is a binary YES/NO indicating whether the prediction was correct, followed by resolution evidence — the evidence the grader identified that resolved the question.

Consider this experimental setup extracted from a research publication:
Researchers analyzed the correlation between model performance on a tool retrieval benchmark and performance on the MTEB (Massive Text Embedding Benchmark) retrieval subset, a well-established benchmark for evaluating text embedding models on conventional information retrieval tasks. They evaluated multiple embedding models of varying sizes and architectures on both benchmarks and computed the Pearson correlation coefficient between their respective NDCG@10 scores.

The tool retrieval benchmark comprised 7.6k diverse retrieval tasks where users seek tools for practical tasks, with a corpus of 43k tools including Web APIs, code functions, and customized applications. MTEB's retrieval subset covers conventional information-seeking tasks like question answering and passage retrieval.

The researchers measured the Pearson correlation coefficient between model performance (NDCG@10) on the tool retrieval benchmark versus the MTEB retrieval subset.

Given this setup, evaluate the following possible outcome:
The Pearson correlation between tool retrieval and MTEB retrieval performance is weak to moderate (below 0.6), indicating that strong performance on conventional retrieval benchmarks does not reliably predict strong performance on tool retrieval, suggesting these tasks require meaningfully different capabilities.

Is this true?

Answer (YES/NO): NO